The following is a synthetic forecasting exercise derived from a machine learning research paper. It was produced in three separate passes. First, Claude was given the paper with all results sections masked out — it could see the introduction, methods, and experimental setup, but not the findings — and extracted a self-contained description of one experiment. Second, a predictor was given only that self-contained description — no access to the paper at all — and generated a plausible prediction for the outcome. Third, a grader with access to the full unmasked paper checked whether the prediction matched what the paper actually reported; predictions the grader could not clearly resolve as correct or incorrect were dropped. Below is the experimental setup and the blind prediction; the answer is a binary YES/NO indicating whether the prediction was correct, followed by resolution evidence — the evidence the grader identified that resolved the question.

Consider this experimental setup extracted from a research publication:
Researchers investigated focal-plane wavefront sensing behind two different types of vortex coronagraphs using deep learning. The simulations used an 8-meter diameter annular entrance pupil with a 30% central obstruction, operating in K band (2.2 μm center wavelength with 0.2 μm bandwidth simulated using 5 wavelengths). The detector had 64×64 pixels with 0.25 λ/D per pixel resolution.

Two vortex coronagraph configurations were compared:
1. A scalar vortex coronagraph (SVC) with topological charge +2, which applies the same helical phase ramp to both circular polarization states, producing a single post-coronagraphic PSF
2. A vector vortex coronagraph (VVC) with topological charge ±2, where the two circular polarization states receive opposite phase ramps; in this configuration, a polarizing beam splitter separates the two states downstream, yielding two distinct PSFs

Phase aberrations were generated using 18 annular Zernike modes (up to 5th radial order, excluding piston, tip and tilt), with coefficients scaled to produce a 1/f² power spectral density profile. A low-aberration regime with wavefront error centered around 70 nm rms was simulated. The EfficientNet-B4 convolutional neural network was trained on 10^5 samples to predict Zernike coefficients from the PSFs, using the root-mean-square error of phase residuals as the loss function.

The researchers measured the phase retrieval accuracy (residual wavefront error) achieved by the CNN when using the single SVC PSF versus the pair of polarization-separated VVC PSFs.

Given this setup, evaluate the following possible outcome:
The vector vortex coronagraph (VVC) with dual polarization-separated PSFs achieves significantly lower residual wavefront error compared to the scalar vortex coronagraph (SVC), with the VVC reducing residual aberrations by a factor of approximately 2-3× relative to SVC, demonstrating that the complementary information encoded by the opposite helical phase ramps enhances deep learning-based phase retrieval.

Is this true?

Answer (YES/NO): NO